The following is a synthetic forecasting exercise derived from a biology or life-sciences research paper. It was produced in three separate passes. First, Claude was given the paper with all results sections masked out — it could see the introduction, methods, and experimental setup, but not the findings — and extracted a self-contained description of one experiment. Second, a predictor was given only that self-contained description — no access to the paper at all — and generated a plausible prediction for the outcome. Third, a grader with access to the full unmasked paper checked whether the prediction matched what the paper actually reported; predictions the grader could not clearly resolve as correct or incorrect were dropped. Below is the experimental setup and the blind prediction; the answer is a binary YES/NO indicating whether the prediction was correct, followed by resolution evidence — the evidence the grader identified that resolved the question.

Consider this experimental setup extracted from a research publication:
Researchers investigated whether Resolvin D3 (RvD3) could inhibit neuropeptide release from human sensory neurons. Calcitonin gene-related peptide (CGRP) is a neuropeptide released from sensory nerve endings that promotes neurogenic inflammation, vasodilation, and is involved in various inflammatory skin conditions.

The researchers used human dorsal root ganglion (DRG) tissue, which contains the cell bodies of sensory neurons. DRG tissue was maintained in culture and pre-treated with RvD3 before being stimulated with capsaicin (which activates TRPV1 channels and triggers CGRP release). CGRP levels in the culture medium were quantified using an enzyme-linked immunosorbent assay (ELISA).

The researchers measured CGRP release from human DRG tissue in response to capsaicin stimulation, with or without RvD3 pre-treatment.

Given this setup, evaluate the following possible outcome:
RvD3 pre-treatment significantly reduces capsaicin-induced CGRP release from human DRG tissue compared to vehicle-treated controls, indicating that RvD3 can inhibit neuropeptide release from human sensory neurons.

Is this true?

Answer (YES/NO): YES